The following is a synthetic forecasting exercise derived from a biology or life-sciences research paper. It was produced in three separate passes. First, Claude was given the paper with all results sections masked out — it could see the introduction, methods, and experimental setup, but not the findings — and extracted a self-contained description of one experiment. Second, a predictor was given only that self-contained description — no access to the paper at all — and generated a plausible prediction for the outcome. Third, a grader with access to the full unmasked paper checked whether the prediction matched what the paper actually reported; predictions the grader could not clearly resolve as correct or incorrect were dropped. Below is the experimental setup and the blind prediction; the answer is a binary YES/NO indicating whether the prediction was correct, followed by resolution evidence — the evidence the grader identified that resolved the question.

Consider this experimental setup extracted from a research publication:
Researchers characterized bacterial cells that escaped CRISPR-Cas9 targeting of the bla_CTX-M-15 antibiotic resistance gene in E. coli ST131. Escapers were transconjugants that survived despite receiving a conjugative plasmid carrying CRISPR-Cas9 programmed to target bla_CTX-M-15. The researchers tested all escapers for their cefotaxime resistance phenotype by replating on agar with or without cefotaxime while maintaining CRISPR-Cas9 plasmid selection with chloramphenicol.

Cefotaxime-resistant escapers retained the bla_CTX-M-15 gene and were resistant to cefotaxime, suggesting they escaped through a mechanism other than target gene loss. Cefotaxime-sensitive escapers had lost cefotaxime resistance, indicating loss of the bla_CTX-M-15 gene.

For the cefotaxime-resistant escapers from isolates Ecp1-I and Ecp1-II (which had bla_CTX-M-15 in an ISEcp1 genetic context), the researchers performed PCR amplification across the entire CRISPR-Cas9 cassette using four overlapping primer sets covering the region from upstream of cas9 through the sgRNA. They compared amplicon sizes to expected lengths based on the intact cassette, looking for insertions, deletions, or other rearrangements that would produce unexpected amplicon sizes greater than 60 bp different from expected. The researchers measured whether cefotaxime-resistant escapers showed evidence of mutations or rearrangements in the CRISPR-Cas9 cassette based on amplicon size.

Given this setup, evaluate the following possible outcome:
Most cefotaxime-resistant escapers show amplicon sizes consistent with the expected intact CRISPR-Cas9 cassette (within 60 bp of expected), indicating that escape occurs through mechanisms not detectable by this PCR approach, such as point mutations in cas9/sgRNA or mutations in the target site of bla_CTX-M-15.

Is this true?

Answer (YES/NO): NO